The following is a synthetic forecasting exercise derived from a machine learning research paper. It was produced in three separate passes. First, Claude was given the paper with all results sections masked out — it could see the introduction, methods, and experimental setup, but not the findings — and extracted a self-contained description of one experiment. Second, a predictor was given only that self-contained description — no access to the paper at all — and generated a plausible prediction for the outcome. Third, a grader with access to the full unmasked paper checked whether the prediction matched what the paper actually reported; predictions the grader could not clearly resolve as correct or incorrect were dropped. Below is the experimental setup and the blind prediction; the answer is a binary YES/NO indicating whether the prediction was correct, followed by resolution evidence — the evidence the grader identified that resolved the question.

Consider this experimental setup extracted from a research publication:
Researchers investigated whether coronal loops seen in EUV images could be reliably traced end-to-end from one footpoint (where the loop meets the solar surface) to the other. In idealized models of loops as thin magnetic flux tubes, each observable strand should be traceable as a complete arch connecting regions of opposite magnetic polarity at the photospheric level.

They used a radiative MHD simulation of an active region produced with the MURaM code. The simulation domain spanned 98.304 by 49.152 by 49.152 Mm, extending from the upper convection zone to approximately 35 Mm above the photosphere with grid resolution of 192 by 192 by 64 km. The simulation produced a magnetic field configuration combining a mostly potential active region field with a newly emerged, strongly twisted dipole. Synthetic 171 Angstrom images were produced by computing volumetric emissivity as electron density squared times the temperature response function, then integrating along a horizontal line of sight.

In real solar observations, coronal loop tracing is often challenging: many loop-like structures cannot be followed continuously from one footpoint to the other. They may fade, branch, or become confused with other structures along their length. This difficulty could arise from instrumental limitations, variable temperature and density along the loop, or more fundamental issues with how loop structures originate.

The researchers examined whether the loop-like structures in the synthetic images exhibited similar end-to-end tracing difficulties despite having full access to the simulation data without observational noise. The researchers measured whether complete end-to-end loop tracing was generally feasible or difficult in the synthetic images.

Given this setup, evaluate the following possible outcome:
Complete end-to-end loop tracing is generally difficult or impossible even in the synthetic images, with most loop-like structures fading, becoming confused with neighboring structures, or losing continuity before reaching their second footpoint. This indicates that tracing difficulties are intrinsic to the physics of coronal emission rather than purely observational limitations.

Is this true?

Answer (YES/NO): YES